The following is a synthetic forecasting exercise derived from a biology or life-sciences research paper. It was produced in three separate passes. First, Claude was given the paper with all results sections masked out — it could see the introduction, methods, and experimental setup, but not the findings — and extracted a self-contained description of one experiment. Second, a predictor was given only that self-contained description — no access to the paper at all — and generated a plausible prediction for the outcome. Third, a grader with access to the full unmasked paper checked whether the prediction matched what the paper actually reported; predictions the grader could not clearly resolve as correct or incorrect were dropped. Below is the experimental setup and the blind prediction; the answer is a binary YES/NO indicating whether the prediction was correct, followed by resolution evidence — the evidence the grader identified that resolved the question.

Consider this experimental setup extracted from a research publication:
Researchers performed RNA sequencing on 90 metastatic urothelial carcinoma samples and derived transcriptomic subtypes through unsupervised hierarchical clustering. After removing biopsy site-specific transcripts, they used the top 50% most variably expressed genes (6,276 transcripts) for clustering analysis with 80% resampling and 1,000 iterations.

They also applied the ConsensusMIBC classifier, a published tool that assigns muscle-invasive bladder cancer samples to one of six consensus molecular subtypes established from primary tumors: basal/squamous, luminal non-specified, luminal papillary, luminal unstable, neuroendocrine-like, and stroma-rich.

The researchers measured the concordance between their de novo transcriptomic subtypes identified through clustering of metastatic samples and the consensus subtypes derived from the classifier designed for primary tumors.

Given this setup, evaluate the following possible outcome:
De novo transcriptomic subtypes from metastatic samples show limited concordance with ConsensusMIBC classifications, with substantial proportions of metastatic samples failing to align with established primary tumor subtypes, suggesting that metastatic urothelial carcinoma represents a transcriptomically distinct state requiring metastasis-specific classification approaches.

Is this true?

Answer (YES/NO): NO